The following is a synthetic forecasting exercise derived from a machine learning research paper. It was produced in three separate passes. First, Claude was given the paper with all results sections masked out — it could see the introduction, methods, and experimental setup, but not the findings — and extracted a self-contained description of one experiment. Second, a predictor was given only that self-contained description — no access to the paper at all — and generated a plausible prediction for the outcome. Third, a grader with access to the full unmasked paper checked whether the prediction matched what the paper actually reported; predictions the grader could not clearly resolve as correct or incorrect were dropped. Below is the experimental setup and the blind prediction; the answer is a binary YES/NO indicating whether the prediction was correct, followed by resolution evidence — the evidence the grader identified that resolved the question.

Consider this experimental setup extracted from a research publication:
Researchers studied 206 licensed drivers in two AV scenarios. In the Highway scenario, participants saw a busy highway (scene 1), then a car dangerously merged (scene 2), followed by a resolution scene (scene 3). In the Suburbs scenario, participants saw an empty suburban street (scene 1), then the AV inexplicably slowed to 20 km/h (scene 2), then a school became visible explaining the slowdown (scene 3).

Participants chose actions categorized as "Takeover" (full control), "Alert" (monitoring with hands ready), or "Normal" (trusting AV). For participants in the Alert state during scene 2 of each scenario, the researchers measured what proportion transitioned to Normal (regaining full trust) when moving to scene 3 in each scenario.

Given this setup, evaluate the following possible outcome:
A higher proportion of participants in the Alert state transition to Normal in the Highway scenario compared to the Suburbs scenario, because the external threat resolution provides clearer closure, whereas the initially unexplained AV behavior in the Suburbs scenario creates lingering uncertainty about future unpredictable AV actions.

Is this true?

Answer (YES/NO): NO